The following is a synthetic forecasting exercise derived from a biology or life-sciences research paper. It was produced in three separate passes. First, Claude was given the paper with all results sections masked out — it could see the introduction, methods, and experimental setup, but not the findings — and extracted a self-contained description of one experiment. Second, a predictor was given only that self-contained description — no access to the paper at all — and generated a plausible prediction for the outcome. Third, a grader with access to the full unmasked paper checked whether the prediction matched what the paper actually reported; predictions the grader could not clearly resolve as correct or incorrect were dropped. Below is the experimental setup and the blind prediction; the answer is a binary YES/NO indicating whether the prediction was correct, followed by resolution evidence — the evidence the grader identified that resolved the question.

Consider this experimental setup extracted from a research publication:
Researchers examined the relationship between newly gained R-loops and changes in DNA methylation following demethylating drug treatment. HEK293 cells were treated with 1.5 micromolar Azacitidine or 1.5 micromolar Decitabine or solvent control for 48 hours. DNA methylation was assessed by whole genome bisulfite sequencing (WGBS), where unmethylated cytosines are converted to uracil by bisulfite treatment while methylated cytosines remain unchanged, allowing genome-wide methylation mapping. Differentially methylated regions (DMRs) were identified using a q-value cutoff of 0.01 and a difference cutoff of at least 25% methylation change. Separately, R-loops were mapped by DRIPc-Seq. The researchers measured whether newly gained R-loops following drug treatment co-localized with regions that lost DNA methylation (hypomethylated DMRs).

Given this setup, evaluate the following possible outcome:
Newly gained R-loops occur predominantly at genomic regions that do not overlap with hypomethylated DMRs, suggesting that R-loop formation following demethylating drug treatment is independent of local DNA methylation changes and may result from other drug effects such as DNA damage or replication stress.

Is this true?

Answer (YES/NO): YES